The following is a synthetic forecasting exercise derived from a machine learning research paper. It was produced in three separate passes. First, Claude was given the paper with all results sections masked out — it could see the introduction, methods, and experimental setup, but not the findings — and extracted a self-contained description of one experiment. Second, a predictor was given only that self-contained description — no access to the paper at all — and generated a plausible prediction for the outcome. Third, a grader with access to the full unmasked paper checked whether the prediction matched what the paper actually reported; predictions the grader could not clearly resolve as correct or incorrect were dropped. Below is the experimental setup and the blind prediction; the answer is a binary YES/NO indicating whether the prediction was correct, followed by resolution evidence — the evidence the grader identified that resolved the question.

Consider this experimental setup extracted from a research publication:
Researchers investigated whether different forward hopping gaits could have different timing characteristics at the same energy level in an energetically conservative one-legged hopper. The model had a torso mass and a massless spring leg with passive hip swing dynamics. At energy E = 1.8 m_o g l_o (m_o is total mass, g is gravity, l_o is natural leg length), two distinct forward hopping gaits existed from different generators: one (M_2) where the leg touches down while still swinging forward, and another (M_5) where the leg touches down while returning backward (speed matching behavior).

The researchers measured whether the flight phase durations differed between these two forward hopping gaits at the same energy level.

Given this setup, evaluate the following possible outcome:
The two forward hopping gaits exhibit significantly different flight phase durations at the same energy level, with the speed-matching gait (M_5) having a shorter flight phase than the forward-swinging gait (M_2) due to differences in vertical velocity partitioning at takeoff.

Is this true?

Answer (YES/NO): NO